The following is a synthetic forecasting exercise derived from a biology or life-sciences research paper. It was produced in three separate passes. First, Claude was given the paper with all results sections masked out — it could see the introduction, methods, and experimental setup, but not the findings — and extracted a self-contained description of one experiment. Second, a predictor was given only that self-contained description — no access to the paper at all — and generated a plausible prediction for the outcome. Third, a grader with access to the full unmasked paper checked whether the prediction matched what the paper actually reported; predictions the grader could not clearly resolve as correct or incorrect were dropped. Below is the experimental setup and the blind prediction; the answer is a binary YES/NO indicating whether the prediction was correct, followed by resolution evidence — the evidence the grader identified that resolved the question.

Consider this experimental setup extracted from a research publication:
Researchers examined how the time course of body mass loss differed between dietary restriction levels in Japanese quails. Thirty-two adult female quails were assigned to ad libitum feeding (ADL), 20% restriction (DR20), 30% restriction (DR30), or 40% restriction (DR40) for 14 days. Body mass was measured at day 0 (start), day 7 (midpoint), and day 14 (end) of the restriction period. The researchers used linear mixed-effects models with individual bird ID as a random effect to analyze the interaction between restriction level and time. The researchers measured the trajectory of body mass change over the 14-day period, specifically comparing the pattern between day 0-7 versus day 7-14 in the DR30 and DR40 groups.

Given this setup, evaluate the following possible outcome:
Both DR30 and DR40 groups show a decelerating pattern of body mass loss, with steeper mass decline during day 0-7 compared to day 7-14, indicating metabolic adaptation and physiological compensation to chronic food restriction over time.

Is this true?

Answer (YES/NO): NO